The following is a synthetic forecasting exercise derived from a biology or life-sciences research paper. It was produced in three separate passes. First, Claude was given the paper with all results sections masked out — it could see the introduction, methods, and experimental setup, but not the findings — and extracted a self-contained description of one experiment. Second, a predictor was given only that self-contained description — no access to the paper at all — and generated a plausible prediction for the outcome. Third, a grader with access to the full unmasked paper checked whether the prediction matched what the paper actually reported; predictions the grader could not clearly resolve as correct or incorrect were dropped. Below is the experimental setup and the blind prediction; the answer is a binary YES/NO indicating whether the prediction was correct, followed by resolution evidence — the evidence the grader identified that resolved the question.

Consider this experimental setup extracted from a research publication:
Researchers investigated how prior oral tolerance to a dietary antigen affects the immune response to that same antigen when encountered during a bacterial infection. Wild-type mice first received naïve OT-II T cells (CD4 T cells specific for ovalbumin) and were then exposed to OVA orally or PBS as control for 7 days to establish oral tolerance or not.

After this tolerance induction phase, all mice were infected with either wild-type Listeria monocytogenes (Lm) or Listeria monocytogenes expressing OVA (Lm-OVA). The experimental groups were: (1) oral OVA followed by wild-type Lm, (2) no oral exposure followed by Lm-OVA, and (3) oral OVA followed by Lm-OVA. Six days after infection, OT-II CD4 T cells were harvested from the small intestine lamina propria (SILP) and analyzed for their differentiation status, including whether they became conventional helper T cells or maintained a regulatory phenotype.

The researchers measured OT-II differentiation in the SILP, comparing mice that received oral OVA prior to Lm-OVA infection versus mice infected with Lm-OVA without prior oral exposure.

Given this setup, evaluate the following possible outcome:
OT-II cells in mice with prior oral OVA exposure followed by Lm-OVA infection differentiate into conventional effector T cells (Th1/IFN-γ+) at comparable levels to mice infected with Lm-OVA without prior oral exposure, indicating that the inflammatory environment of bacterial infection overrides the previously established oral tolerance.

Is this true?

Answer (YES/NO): NO